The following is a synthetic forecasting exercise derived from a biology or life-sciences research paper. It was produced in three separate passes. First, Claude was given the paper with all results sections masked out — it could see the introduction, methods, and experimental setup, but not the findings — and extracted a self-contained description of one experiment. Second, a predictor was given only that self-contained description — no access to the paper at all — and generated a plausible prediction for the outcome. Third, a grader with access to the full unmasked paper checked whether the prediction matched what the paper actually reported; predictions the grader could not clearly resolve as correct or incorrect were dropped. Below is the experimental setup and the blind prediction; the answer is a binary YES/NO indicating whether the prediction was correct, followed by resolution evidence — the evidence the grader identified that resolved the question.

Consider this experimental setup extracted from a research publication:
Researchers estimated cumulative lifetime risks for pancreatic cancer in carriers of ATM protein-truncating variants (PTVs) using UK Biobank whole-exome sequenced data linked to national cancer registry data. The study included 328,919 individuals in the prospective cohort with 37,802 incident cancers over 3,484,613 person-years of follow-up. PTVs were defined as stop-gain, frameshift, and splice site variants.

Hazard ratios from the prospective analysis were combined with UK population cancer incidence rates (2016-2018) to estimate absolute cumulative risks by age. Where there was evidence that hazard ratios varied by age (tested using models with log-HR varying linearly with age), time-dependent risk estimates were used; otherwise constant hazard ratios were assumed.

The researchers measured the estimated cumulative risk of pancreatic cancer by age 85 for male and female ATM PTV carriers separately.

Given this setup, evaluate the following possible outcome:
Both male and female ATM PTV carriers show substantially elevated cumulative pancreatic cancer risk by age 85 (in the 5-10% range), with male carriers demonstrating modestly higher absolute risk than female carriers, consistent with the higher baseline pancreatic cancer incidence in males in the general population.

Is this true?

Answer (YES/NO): NO